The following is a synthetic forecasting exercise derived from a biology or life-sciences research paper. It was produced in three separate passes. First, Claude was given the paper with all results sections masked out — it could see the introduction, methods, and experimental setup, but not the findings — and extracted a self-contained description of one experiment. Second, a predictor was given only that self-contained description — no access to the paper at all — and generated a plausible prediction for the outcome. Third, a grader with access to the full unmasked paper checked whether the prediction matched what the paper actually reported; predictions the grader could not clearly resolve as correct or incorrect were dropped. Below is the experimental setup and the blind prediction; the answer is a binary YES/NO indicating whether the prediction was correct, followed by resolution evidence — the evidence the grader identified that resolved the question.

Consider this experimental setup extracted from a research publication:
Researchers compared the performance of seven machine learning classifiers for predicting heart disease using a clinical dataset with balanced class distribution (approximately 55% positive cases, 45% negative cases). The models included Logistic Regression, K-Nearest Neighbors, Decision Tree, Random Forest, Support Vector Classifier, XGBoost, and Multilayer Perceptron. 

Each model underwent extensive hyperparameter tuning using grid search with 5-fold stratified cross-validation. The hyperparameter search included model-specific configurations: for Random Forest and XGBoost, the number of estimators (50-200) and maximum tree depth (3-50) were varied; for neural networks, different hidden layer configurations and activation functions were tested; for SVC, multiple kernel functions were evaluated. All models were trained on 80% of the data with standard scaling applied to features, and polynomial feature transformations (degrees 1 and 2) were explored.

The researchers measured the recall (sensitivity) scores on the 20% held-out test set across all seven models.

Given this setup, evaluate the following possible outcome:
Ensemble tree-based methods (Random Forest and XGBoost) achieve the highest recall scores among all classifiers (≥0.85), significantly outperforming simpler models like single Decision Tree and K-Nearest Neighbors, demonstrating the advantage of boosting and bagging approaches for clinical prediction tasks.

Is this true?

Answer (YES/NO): NO